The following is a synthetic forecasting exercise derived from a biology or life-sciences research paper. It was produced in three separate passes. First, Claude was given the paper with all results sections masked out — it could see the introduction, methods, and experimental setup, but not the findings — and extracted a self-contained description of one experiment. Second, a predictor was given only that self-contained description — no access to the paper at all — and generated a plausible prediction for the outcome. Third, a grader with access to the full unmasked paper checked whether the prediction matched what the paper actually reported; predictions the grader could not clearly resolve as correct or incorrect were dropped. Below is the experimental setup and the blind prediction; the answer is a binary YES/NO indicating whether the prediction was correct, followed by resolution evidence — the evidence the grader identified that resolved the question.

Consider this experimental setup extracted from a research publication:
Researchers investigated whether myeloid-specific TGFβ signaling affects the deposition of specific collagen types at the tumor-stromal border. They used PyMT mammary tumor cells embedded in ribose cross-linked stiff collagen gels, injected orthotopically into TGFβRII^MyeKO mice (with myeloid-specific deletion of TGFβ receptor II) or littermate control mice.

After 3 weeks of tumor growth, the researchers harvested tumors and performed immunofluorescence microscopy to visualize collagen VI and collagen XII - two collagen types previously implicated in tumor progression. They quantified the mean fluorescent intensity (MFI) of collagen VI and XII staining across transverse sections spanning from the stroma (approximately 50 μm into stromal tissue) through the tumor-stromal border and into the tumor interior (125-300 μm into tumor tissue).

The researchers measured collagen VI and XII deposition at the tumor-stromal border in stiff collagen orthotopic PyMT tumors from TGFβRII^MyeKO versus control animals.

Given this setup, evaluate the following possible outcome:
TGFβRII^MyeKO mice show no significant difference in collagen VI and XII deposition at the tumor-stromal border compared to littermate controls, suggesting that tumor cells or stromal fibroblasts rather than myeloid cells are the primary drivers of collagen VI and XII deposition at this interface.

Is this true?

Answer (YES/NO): NO